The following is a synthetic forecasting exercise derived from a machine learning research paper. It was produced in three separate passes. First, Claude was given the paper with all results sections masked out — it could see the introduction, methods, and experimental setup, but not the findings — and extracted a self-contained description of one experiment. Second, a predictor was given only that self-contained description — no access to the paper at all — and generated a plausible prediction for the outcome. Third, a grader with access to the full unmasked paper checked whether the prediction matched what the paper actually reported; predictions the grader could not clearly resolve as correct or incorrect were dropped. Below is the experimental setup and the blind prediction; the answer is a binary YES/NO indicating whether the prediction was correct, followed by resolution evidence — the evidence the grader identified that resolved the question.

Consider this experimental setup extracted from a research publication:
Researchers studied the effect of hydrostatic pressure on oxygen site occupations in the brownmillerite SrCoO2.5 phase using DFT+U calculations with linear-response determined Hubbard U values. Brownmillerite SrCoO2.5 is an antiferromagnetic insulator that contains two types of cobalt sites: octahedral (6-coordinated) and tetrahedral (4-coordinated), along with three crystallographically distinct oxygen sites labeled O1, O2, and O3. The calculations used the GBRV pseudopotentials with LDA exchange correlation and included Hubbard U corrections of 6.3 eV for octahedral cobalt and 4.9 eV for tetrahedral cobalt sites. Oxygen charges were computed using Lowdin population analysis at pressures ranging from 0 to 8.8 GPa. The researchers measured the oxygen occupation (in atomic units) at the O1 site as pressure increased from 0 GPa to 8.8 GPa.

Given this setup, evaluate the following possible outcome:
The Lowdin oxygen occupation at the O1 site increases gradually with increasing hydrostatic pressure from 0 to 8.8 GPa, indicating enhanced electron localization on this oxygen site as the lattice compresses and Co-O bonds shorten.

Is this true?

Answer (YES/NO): NO